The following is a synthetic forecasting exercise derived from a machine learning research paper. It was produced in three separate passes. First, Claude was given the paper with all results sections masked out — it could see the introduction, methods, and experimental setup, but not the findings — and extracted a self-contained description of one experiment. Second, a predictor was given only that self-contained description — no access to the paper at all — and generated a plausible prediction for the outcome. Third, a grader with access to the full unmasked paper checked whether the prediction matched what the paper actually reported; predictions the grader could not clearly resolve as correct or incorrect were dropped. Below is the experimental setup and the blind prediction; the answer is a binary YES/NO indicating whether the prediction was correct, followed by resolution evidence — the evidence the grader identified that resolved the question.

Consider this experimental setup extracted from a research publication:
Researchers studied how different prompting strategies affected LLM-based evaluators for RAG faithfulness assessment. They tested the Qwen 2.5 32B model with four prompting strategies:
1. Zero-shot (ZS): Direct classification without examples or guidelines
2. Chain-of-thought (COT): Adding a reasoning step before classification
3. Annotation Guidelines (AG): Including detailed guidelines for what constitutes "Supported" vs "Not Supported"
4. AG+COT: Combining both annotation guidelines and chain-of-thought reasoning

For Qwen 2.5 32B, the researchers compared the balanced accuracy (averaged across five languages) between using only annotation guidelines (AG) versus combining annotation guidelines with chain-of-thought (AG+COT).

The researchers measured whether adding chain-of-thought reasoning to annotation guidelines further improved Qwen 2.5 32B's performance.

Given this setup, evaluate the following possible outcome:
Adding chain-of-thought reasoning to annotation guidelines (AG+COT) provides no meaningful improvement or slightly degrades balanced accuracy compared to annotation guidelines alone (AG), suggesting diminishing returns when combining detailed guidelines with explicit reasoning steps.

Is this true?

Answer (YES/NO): YES